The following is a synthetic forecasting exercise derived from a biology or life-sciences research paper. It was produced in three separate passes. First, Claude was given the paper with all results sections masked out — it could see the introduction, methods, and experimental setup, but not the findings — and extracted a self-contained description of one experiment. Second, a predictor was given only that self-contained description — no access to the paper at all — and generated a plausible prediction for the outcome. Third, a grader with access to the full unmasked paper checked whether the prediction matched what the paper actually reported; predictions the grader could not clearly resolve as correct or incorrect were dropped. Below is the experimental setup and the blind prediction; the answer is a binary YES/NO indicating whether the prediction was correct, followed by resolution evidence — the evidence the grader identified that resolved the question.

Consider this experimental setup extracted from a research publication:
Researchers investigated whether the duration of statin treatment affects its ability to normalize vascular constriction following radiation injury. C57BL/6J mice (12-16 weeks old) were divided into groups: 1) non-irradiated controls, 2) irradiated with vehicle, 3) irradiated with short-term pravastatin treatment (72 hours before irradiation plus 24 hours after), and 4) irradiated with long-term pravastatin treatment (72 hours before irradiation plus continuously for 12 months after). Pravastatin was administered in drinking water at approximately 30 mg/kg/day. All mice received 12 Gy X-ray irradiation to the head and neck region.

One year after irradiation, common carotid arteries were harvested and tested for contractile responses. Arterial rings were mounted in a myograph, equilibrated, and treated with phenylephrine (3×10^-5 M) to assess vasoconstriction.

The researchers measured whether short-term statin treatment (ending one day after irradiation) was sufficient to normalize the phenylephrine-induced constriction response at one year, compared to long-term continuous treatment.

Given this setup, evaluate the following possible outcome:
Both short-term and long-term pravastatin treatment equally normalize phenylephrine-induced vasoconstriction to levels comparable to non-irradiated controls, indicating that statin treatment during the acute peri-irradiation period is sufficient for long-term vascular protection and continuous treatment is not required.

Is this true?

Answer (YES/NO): NO